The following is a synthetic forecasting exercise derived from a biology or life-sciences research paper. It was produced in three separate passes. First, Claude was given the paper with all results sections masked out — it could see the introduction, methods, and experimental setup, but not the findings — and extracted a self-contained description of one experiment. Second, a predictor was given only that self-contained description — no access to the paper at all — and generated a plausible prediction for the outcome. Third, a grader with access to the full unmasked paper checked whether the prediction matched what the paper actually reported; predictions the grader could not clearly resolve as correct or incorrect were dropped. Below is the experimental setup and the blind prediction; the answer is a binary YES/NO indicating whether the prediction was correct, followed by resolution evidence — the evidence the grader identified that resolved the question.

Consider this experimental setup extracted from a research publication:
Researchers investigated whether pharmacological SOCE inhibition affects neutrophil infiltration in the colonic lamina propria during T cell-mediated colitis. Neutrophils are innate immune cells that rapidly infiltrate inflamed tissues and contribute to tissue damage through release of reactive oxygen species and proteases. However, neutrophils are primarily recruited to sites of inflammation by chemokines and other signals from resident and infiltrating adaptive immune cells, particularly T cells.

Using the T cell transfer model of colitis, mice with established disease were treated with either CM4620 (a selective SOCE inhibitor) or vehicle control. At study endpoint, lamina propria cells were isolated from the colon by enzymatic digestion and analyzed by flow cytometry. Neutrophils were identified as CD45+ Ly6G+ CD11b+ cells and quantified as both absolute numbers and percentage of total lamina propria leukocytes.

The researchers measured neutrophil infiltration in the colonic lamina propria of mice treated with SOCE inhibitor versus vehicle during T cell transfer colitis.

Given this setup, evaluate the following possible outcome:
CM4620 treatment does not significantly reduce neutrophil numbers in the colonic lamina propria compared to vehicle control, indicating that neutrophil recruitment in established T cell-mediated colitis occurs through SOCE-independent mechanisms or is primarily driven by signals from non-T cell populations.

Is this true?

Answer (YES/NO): NO